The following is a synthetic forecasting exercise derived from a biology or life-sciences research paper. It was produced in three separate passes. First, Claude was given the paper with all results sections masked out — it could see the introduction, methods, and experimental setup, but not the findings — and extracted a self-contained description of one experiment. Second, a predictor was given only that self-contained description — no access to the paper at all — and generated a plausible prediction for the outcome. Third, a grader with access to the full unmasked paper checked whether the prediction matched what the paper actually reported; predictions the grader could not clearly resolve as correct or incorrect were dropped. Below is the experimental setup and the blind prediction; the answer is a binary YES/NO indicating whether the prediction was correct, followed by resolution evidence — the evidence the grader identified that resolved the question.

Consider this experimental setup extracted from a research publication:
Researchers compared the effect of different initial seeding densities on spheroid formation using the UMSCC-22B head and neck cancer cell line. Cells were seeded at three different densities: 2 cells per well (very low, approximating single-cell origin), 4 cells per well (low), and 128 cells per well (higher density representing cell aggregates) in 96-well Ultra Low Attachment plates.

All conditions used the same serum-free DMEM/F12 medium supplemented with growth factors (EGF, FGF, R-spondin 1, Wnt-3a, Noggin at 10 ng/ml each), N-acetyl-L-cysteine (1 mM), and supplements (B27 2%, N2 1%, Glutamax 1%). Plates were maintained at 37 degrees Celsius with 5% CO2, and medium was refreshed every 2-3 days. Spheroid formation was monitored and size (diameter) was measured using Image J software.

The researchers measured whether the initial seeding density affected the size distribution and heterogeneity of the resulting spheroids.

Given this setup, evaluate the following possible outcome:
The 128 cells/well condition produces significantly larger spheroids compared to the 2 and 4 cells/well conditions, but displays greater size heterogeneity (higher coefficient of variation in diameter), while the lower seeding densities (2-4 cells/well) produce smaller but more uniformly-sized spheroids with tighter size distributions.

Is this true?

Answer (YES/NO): NO